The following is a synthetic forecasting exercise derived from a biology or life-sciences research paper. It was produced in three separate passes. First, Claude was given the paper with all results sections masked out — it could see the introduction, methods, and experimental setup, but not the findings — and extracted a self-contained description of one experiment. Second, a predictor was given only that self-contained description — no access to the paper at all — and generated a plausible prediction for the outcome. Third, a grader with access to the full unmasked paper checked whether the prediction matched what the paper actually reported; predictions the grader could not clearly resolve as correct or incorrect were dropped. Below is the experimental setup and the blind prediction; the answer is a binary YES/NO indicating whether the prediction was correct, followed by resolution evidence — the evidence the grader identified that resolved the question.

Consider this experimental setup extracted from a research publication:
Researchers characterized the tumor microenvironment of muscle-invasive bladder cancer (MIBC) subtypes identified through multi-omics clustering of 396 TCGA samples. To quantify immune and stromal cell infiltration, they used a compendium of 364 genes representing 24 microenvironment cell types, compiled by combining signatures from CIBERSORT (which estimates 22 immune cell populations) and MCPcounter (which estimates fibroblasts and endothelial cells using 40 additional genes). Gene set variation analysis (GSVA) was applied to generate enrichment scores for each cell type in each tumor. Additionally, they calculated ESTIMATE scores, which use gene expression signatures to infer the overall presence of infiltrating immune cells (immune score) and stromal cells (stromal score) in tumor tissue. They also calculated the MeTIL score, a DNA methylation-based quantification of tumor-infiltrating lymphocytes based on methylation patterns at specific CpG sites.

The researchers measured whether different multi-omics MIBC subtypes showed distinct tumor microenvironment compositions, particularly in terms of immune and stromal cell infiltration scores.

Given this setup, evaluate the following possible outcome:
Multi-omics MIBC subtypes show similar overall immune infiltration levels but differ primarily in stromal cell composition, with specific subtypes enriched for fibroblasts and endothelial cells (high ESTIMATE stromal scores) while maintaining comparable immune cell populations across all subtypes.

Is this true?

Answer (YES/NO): NO